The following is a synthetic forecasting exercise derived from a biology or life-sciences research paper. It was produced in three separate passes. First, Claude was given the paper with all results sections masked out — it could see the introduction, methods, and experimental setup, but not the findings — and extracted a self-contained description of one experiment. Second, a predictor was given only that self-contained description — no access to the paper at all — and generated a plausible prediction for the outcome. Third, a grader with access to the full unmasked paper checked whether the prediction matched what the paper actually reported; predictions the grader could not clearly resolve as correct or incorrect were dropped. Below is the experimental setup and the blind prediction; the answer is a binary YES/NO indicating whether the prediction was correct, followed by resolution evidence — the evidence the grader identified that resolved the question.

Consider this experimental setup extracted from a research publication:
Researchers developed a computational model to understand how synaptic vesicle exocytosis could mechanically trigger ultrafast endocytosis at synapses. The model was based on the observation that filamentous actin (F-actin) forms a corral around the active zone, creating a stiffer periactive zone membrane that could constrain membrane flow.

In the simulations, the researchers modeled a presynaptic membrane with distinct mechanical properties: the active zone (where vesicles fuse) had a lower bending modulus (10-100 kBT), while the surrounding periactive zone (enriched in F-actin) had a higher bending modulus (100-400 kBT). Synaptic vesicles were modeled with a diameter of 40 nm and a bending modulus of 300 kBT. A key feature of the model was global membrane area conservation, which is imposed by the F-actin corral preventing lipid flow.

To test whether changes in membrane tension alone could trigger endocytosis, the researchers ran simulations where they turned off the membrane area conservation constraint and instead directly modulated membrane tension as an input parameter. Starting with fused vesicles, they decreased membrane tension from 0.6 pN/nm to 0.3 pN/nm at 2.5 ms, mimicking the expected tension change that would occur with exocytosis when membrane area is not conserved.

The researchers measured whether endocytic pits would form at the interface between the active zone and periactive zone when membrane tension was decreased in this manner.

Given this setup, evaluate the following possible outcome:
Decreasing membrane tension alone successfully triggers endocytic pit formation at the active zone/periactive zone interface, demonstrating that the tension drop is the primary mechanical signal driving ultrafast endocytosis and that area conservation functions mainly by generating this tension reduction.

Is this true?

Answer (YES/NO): NO